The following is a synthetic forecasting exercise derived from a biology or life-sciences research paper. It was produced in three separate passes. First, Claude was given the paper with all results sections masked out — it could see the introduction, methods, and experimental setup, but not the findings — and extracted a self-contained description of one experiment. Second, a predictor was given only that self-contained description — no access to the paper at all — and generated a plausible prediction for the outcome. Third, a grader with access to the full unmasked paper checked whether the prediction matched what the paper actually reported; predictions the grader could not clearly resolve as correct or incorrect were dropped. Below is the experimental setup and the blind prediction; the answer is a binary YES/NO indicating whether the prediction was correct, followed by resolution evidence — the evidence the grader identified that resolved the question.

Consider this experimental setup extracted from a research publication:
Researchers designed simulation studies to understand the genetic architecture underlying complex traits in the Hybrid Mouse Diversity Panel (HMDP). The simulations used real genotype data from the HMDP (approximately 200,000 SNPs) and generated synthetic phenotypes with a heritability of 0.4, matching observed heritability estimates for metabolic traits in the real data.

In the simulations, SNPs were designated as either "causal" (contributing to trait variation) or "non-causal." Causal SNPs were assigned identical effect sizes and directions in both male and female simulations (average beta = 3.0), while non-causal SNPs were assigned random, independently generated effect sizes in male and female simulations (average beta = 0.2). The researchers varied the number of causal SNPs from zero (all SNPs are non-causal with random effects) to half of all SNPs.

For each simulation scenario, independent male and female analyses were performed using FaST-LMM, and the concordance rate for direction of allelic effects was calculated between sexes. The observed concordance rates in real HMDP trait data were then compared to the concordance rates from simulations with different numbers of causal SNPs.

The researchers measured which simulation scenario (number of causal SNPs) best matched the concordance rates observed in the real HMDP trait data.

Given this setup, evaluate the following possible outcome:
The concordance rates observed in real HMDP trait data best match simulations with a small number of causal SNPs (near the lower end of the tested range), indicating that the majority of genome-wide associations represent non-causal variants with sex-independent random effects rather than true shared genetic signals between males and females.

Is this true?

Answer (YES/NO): NO